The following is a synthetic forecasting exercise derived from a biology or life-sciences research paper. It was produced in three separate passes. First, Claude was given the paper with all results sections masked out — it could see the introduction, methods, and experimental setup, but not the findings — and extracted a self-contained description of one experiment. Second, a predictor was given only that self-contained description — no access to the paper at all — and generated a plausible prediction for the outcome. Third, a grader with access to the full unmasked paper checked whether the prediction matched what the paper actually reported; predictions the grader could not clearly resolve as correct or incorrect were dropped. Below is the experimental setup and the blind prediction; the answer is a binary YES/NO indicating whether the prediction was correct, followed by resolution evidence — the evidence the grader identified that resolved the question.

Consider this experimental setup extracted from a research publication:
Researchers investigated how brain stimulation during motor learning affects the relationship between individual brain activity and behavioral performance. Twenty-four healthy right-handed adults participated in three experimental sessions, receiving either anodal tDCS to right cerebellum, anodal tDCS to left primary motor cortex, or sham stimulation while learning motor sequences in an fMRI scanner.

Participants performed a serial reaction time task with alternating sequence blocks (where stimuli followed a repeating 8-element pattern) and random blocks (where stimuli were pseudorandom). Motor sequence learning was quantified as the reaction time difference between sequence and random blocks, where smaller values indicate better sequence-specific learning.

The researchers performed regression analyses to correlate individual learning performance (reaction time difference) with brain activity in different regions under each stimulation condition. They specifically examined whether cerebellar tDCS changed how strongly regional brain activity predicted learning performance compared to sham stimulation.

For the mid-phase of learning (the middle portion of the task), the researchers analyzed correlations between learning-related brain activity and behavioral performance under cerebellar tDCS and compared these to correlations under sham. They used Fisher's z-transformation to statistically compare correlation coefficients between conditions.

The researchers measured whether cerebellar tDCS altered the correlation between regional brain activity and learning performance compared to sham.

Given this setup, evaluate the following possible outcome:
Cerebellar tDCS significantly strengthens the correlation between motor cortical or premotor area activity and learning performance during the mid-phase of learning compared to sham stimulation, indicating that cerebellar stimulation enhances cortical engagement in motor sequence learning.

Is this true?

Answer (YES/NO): NO